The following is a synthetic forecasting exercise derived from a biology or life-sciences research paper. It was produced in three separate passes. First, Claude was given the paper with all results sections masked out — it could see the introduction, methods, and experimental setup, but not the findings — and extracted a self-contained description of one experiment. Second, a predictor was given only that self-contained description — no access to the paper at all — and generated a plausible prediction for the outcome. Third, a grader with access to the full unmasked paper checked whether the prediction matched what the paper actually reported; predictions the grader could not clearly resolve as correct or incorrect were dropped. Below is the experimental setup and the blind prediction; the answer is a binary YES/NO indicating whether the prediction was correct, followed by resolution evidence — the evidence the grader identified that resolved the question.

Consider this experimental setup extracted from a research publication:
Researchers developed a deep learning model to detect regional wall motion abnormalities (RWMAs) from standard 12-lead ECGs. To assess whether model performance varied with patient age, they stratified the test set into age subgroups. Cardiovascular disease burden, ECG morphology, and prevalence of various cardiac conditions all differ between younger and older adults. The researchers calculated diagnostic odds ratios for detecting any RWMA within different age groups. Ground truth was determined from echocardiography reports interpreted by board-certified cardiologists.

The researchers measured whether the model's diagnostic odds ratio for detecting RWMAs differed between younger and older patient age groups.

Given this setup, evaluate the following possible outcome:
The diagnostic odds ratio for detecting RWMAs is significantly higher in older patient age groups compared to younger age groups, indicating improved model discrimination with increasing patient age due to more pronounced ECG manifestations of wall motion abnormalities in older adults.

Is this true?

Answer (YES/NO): NO